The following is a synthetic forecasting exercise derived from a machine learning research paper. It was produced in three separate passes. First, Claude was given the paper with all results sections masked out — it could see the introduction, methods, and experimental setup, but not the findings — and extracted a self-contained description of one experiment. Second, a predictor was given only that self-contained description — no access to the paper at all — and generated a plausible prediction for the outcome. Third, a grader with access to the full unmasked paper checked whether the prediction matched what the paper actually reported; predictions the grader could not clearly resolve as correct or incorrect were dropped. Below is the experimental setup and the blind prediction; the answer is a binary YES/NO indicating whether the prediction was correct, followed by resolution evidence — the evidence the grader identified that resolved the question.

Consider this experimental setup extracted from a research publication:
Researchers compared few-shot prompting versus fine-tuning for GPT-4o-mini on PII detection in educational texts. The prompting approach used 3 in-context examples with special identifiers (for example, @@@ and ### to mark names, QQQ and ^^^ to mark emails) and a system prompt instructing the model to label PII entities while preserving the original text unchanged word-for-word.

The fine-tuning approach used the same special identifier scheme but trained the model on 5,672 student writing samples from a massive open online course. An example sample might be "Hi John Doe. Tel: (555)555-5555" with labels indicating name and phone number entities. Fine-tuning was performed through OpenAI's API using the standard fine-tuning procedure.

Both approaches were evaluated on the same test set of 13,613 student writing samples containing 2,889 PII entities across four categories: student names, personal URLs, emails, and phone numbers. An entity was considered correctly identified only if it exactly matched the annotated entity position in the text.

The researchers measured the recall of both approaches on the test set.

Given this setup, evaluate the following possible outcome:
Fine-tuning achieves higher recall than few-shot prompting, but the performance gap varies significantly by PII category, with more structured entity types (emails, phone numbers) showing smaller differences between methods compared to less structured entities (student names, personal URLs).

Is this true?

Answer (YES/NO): NO